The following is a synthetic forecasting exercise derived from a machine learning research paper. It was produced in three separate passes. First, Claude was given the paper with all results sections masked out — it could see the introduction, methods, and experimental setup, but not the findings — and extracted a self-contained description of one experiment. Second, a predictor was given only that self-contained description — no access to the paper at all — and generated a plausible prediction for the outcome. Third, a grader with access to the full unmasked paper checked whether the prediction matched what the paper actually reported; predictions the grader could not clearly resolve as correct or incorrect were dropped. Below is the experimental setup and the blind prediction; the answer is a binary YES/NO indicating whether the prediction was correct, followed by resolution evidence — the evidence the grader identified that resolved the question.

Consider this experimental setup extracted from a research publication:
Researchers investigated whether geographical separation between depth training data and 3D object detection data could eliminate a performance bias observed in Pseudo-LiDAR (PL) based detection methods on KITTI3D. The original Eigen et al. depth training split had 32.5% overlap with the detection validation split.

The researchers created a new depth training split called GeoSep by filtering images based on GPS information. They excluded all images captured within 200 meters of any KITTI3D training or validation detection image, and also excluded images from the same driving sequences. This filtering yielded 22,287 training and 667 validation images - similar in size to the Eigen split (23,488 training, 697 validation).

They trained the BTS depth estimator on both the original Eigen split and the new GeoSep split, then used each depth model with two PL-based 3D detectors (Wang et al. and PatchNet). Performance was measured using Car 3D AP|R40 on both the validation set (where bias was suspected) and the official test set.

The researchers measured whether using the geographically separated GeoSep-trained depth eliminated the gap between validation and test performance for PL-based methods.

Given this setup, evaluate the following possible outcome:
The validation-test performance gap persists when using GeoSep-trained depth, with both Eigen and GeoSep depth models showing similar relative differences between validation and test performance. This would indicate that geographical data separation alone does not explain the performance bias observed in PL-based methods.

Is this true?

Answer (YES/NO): NO